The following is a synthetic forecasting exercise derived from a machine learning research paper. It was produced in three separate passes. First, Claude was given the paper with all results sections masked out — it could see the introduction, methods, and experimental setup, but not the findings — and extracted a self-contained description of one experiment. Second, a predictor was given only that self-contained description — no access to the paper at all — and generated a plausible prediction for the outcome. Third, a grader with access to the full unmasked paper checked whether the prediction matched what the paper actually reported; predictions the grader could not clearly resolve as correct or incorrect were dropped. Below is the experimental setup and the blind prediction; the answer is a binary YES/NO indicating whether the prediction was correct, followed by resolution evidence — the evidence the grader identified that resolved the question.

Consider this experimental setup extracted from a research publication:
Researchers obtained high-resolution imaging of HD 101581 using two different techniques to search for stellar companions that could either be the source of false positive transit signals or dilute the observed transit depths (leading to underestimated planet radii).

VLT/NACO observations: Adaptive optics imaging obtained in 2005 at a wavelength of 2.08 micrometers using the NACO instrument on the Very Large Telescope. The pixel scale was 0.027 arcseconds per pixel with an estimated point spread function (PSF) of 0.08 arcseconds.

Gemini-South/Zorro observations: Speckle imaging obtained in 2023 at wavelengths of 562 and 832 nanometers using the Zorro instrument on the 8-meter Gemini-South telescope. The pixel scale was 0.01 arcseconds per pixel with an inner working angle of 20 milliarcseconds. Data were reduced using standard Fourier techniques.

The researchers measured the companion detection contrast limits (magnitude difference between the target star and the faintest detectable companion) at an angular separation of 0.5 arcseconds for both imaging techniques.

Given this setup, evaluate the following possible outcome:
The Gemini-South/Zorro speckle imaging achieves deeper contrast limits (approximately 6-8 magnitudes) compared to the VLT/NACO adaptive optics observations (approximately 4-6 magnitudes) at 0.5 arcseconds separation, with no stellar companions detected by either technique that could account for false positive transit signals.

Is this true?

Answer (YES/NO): NO